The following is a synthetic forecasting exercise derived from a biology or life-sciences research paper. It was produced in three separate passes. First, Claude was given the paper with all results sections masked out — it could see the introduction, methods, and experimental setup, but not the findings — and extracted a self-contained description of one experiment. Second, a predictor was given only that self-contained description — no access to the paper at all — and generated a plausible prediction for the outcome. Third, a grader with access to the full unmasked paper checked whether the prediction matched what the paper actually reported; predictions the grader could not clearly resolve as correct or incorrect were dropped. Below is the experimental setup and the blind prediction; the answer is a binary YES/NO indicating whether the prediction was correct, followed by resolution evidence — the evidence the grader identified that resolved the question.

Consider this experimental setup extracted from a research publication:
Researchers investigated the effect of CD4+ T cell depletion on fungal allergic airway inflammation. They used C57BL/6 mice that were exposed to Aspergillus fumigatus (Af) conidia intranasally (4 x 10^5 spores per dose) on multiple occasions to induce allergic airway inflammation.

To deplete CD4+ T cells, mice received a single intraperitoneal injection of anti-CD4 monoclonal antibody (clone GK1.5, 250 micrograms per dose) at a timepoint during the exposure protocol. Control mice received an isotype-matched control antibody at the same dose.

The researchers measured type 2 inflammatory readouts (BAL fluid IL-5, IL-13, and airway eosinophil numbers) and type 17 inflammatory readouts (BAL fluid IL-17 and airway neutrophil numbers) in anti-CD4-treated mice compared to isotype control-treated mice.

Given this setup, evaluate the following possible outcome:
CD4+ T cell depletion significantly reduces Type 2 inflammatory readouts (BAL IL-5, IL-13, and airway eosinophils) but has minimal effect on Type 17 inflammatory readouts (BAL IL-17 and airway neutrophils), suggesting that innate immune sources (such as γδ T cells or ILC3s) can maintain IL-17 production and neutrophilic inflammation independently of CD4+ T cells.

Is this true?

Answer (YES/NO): NO